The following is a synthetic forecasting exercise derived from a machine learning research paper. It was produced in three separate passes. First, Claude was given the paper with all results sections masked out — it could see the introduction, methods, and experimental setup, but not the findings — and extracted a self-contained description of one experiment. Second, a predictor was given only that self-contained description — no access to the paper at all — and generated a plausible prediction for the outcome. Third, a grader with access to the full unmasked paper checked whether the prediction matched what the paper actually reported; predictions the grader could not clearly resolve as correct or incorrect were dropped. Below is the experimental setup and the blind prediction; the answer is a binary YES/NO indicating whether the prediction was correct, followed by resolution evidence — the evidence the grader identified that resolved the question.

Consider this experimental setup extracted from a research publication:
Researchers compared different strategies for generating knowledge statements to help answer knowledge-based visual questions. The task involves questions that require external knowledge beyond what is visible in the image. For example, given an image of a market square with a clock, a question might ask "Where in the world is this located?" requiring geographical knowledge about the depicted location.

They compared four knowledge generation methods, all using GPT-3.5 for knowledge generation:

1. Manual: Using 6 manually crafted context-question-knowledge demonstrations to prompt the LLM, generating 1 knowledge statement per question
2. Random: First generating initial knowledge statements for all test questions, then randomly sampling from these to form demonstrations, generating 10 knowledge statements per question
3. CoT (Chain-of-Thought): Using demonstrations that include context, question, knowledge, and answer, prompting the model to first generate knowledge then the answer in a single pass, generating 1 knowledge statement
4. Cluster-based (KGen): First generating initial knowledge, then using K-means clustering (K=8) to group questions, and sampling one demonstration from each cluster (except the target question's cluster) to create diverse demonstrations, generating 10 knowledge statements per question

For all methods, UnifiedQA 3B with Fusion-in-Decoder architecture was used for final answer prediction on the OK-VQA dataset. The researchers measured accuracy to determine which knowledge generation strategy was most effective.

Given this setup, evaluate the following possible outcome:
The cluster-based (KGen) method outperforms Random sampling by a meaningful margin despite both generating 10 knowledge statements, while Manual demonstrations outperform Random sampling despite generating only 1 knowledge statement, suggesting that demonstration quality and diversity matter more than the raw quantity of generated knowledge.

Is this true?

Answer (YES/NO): NO